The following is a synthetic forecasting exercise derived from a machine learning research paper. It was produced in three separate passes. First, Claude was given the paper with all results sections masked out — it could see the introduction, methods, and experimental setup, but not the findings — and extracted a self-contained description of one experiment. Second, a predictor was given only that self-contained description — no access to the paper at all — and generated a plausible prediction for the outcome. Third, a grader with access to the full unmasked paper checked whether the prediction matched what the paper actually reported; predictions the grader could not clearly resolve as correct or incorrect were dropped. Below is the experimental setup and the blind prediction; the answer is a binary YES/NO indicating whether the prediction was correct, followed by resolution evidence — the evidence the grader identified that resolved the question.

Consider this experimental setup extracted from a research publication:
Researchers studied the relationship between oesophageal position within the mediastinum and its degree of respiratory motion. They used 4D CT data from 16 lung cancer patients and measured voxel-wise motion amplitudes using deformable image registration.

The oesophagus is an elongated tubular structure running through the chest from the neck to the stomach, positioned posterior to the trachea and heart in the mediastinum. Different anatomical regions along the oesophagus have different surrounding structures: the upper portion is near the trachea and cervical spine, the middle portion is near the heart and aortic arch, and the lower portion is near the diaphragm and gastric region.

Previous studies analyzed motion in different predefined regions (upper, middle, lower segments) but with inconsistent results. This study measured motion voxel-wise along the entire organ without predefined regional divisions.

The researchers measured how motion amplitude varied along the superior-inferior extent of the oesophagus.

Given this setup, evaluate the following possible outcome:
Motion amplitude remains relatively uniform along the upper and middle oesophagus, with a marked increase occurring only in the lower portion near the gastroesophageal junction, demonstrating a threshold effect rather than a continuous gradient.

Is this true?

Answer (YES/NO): NO